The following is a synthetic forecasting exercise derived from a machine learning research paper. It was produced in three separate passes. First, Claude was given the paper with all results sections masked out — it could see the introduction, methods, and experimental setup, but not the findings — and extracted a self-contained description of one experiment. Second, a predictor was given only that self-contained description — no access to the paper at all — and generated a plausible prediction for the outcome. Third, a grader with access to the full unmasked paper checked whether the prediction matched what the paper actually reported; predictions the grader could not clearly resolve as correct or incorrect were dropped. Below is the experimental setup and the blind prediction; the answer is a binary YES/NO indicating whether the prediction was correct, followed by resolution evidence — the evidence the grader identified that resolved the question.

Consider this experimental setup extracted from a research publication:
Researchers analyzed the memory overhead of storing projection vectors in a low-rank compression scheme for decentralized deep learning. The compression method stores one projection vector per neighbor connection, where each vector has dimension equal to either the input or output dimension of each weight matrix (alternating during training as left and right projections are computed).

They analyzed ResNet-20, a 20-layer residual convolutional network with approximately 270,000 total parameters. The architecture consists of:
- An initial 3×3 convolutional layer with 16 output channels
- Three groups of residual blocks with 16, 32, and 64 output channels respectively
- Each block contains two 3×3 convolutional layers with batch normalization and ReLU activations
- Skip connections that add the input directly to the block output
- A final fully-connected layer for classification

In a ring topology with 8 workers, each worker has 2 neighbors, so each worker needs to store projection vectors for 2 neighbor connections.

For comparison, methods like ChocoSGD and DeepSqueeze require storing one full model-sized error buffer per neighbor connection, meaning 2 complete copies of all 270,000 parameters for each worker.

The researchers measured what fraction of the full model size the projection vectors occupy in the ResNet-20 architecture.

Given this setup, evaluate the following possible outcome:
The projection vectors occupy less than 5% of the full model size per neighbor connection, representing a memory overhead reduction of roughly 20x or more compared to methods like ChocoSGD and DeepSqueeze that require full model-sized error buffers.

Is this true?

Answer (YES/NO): YES